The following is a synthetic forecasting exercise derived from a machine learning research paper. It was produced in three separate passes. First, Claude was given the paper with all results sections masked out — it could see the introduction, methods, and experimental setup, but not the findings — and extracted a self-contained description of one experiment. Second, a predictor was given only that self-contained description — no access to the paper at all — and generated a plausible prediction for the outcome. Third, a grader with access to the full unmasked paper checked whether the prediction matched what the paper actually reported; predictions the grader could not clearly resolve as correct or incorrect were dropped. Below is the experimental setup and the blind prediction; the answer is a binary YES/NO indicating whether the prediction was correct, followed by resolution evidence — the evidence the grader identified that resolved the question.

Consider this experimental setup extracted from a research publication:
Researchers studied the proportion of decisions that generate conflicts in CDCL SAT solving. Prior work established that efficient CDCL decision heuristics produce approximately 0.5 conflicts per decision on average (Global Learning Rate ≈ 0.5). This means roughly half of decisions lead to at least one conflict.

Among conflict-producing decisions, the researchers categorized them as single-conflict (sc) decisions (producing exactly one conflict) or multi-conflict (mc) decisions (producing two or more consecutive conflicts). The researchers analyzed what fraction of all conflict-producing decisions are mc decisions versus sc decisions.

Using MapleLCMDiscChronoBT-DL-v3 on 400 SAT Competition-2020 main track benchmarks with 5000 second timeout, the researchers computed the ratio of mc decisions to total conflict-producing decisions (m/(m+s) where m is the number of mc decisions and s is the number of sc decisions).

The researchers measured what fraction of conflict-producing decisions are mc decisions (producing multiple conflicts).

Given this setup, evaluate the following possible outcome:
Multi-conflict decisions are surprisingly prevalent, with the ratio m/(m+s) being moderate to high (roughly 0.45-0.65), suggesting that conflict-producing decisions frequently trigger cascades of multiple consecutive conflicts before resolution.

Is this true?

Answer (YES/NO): YES